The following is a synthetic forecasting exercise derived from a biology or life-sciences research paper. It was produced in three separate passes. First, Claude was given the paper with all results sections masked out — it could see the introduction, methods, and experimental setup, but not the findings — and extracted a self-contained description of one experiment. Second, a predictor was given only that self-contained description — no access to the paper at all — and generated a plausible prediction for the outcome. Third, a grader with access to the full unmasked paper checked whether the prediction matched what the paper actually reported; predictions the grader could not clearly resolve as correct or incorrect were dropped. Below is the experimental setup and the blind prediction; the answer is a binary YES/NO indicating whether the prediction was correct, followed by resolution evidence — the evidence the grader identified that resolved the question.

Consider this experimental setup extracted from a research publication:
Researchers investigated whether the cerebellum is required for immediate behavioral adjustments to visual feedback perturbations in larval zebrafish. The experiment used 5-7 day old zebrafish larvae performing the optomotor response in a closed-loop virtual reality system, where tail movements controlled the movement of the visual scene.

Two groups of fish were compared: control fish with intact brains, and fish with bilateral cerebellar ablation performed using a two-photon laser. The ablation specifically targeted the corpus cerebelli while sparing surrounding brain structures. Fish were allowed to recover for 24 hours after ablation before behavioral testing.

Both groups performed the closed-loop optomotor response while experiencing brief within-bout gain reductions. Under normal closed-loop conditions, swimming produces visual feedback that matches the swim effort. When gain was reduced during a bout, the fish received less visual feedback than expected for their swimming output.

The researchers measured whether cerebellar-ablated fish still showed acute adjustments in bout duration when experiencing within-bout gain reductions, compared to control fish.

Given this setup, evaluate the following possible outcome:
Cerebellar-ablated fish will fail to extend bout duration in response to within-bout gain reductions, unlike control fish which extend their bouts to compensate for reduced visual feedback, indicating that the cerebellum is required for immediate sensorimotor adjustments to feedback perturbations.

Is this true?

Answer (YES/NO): NO